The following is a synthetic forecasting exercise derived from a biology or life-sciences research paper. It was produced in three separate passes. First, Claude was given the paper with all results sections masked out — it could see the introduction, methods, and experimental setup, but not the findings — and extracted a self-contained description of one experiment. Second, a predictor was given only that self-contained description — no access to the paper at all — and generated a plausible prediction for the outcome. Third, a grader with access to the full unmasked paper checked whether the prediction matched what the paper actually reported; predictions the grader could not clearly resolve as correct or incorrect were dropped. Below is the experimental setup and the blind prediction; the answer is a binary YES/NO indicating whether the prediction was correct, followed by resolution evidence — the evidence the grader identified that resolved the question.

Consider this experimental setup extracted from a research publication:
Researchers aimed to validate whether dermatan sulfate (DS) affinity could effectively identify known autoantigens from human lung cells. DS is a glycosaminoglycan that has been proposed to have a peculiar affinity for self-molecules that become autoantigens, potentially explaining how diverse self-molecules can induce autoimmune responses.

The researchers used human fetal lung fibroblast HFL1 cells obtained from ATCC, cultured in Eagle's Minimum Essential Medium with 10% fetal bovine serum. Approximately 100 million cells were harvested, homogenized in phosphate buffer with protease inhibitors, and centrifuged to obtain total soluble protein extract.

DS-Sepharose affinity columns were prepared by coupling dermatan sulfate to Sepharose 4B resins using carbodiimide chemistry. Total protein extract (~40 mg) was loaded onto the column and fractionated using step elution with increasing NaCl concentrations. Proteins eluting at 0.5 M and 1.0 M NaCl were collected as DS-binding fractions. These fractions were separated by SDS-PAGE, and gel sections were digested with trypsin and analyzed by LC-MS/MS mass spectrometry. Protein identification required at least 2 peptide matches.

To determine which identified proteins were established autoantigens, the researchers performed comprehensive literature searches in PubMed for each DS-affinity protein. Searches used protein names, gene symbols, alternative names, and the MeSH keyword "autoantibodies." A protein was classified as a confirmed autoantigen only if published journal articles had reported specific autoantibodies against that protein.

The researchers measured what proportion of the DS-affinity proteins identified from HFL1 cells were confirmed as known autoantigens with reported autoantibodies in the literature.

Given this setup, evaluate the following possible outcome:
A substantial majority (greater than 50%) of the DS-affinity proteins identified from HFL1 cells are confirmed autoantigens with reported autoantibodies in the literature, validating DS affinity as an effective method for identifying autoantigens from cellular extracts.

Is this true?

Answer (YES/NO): YES